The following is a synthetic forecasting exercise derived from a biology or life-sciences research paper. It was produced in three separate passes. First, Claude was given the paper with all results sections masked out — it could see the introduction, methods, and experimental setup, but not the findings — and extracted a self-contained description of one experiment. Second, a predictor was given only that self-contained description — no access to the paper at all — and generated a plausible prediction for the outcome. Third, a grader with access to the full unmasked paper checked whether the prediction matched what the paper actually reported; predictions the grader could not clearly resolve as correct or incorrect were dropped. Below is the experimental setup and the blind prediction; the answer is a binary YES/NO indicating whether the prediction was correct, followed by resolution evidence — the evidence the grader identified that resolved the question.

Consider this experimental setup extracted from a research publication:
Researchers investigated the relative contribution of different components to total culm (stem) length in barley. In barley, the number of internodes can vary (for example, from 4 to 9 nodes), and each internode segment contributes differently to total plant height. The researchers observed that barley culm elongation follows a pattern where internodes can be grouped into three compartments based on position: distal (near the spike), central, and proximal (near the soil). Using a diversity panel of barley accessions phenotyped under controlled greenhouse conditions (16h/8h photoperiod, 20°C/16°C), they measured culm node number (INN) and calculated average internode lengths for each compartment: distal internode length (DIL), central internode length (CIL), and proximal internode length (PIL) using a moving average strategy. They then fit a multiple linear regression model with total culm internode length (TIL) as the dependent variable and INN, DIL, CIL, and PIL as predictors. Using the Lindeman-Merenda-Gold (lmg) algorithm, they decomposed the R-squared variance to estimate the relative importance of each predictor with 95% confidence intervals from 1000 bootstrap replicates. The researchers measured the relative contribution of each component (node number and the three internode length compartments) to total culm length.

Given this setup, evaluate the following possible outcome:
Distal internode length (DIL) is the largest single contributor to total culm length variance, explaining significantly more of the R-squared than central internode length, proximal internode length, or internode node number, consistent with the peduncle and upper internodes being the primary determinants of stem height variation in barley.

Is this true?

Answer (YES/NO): NO